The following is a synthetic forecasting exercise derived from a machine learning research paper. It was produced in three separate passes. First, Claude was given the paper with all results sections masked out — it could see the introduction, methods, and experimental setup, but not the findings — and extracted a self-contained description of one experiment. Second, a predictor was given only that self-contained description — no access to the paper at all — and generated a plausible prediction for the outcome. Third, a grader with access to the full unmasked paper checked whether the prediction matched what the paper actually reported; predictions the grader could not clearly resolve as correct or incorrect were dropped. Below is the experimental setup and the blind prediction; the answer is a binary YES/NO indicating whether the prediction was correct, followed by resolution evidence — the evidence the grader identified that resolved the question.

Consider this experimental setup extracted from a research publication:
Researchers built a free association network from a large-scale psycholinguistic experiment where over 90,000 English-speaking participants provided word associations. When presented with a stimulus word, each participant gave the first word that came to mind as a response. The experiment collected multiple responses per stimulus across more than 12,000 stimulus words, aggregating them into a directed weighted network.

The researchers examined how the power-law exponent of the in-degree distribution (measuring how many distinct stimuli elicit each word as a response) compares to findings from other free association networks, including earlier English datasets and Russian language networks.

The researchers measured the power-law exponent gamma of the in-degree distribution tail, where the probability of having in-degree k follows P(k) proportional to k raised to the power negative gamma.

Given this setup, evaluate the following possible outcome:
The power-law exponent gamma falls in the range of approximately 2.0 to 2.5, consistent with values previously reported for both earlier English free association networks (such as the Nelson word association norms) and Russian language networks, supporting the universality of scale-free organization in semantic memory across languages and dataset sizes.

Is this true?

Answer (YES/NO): NO